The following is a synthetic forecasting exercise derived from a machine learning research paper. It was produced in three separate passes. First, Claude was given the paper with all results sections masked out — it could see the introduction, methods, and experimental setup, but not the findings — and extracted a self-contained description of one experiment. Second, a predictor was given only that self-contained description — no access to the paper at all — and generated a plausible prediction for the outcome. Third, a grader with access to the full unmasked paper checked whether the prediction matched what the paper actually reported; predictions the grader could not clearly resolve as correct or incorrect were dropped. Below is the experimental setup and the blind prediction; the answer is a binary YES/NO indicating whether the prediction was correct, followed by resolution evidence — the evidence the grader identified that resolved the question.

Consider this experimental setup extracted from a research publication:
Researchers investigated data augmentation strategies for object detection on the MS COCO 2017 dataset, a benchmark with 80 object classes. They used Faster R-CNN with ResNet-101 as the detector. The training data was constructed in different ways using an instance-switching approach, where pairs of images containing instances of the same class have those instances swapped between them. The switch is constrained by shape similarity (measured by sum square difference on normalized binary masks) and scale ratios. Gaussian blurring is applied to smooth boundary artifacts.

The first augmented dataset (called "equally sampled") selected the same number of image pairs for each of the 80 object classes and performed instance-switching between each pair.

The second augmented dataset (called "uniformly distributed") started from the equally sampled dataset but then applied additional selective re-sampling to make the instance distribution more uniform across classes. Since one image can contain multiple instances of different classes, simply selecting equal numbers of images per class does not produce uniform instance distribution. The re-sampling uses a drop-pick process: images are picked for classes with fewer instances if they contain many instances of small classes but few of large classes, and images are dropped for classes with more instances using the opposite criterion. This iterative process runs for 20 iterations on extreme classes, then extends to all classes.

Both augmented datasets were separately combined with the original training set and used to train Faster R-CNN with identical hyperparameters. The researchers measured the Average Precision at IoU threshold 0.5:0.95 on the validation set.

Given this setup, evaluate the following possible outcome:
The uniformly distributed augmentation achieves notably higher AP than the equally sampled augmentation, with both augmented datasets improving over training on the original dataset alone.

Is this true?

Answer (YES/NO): NO